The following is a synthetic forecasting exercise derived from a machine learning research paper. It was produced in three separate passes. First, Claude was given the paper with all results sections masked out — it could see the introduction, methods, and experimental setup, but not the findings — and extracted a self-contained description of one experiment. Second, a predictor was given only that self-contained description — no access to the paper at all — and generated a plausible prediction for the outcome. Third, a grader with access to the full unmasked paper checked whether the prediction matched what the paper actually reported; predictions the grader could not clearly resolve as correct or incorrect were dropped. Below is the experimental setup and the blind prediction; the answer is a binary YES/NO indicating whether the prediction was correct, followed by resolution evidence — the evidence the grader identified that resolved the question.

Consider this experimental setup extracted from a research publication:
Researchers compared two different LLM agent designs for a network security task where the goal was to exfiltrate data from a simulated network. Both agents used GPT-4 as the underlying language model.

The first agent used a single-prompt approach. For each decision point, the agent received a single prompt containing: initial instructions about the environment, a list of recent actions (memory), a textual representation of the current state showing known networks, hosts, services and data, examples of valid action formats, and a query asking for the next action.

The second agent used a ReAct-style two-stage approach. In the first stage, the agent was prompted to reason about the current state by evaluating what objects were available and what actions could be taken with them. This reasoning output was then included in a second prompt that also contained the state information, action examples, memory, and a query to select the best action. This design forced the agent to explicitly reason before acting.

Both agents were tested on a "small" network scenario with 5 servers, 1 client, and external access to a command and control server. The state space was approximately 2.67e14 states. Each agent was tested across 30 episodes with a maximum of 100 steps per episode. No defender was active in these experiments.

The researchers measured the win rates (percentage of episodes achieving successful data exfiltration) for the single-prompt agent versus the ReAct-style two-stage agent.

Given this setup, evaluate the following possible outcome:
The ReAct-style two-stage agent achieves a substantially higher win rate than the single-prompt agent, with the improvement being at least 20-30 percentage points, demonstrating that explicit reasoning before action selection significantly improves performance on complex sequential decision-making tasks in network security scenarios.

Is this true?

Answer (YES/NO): NO